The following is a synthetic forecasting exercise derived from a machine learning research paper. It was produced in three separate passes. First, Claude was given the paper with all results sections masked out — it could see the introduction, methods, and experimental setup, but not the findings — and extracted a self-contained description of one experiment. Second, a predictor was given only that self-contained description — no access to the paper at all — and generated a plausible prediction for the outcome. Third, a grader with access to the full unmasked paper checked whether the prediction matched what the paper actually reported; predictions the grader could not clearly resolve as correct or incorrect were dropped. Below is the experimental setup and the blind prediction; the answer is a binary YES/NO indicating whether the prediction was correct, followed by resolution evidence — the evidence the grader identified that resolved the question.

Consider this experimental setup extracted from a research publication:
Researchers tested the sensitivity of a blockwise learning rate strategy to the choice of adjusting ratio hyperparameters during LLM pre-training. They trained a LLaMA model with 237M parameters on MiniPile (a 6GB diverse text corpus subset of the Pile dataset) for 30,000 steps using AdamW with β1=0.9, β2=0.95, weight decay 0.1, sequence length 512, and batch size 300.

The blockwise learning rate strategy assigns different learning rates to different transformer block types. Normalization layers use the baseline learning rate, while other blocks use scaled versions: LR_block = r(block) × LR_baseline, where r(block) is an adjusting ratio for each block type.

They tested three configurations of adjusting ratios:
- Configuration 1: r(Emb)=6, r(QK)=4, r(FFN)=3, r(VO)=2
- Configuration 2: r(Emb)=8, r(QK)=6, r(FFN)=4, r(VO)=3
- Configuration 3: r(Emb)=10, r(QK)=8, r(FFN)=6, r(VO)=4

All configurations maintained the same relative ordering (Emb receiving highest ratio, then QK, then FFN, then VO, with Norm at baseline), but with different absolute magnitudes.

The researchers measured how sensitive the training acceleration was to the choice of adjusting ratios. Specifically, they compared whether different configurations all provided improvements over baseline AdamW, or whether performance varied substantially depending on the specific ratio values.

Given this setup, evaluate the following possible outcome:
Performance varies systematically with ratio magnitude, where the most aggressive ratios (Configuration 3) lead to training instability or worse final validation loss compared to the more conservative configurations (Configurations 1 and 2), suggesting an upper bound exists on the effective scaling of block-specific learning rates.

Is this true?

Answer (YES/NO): NO